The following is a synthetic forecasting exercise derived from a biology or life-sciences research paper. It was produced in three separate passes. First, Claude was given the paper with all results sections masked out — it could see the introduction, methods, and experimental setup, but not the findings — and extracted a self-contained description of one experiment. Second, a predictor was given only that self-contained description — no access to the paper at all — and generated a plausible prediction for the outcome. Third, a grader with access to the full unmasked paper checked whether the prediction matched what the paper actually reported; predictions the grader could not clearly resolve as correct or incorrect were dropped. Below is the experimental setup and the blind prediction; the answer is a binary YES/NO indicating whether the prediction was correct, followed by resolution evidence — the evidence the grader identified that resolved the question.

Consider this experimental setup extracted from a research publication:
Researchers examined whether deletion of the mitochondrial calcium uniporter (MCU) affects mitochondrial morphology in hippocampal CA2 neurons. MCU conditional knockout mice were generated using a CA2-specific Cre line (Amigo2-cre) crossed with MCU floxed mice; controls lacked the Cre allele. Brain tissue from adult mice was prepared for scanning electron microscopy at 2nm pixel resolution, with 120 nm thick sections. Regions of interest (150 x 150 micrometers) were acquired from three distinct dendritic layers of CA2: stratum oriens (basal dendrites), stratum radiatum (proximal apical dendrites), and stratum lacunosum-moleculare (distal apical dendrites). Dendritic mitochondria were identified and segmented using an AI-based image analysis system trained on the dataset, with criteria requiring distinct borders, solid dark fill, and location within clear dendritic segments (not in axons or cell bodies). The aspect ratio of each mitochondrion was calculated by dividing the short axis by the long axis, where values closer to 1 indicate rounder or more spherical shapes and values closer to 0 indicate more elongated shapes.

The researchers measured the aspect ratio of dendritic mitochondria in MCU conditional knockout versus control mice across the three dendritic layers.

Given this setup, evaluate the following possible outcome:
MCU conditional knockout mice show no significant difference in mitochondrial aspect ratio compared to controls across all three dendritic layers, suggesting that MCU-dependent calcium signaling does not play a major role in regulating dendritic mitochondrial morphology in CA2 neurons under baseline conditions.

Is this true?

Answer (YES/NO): NO